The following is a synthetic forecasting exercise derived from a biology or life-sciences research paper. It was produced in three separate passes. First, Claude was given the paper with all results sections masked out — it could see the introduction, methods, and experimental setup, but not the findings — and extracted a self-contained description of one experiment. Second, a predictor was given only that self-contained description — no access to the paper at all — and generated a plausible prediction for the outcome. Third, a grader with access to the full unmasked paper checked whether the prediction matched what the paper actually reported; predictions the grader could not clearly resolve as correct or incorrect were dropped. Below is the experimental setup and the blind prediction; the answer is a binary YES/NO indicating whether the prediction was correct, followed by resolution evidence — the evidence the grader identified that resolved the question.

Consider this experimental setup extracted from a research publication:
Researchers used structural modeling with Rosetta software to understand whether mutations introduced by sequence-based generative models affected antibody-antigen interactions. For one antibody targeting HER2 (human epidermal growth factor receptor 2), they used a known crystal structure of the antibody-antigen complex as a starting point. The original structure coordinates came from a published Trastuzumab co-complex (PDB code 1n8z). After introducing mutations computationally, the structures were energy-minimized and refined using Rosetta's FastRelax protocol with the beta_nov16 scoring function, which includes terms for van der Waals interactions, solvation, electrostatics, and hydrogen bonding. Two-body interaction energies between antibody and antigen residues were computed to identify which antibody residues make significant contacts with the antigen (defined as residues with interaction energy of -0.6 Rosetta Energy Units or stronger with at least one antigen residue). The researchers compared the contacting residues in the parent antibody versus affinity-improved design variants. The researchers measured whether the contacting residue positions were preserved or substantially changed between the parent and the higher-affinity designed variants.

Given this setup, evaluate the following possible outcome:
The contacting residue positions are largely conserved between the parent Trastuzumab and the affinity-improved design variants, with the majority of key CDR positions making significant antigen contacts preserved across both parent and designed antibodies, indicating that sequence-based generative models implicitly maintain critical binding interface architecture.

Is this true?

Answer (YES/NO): YES